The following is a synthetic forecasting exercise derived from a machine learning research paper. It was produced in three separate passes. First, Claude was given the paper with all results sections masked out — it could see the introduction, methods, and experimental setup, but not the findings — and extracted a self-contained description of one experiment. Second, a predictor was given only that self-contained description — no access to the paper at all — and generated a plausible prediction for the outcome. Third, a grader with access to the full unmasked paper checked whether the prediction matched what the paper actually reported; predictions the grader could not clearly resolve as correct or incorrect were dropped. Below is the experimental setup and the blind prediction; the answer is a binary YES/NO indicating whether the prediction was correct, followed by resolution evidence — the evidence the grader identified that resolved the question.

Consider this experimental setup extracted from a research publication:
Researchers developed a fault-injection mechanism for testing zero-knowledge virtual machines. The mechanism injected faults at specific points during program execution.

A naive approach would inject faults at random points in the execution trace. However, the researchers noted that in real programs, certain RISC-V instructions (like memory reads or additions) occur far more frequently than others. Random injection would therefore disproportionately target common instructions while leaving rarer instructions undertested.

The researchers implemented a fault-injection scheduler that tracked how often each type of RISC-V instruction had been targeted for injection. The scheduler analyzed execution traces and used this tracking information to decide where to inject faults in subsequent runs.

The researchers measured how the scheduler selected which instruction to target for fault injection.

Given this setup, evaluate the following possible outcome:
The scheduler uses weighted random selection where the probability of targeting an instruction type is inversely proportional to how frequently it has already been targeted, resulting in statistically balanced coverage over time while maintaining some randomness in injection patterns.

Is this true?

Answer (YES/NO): NO